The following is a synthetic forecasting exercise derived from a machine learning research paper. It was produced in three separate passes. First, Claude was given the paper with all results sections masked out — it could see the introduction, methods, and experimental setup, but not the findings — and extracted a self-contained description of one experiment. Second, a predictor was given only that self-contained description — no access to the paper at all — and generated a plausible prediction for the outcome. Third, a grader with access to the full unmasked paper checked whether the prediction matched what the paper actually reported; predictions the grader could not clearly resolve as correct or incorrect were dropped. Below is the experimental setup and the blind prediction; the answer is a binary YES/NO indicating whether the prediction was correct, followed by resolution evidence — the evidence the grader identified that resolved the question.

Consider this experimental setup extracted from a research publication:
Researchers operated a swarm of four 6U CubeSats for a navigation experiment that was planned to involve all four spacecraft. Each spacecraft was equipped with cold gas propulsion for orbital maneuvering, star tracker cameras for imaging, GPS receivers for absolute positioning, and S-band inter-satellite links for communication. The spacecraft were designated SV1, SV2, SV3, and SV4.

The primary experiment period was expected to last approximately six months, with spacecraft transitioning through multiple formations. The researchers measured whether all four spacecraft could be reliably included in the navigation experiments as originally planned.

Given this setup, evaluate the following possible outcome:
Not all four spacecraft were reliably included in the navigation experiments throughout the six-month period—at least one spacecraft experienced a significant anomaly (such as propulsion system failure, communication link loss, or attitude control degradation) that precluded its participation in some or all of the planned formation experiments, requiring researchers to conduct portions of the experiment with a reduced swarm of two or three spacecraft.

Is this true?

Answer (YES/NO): YES